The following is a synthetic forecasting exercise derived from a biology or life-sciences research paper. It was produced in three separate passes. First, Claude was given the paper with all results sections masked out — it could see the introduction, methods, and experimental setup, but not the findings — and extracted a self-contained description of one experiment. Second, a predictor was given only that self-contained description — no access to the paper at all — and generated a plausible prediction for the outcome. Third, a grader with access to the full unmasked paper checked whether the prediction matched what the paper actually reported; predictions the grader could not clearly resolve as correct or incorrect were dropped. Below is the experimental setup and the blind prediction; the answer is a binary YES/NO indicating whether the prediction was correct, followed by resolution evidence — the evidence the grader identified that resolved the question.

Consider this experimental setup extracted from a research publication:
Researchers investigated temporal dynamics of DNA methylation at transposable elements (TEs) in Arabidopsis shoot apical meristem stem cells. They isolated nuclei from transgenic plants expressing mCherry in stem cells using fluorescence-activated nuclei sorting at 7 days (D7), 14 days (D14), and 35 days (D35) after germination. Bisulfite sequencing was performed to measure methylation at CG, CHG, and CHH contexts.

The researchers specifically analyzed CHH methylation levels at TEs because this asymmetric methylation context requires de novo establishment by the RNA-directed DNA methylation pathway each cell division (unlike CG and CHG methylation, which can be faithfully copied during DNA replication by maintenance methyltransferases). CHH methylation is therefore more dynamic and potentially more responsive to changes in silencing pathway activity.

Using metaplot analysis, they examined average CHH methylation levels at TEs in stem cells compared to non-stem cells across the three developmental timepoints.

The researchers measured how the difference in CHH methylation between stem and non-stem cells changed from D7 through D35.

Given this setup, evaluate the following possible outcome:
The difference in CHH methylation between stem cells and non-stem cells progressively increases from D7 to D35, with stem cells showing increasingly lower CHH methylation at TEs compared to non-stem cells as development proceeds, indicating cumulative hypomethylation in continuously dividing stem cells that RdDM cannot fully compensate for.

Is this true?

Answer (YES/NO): YES